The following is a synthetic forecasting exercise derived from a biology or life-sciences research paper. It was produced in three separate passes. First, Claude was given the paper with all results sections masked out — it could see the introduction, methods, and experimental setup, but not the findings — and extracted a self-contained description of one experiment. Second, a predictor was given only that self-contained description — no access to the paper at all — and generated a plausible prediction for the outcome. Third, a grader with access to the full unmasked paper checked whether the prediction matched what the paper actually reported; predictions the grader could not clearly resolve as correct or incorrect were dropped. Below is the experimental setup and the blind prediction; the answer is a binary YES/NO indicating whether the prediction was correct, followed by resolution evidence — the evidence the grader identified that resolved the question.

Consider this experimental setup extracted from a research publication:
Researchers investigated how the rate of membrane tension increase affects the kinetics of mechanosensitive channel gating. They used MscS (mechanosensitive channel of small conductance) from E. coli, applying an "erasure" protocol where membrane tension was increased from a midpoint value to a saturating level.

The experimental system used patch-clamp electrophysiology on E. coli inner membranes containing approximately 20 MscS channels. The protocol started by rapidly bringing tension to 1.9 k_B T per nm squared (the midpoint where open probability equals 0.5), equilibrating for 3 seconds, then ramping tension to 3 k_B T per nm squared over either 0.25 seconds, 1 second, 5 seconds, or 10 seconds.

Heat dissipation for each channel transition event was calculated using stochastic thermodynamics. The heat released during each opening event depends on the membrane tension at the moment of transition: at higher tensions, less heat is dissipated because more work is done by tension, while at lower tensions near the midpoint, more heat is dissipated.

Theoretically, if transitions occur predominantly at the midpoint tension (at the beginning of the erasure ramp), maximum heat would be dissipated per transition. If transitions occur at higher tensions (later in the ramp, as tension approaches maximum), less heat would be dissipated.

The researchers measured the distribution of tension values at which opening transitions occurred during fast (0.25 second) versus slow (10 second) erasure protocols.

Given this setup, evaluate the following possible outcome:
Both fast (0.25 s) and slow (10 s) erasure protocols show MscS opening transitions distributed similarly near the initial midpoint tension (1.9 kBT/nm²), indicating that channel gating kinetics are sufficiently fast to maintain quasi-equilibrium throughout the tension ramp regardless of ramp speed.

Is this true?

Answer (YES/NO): NO